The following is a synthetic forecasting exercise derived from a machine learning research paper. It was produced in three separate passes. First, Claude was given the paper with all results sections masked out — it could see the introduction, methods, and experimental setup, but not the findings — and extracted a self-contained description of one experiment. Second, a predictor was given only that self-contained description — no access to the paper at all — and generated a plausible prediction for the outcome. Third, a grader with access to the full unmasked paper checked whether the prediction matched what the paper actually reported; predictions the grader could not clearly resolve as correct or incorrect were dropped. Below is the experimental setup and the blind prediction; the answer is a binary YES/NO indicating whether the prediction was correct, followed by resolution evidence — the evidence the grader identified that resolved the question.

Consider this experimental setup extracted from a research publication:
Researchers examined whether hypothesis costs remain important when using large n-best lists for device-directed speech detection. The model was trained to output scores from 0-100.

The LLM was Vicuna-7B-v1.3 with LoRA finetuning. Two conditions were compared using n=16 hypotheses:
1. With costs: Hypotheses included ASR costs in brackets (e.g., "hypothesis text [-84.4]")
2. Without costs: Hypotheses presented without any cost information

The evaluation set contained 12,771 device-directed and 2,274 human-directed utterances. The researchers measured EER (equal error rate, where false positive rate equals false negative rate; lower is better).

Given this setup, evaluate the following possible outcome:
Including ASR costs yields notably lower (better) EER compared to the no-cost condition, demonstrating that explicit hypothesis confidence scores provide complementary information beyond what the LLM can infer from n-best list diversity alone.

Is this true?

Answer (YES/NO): NO